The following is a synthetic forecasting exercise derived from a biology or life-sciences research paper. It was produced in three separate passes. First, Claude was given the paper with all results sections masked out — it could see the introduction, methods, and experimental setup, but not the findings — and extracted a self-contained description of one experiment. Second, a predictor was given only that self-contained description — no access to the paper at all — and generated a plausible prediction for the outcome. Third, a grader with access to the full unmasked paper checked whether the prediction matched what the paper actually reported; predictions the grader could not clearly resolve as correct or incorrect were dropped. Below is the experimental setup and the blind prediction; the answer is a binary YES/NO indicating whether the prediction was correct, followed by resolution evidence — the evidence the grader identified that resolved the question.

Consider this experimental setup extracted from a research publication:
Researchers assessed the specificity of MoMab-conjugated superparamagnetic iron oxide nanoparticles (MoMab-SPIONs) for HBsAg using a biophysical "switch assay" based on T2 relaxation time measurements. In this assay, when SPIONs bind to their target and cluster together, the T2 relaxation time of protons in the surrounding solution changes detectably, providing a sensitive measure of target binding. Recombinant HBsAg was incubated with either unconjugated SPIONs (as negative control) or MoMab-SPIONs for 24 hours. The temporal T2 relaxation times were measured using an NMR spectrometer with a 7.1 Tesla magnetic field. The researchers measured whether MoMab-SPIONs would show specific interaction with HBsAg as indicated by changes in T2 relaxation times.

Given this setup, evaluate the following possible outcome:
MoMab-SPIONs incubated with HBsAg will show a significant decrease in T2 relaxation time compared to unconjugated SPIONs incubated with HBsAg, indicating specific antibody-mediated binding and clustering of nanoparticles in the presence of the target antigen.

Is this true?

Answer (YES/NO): NO